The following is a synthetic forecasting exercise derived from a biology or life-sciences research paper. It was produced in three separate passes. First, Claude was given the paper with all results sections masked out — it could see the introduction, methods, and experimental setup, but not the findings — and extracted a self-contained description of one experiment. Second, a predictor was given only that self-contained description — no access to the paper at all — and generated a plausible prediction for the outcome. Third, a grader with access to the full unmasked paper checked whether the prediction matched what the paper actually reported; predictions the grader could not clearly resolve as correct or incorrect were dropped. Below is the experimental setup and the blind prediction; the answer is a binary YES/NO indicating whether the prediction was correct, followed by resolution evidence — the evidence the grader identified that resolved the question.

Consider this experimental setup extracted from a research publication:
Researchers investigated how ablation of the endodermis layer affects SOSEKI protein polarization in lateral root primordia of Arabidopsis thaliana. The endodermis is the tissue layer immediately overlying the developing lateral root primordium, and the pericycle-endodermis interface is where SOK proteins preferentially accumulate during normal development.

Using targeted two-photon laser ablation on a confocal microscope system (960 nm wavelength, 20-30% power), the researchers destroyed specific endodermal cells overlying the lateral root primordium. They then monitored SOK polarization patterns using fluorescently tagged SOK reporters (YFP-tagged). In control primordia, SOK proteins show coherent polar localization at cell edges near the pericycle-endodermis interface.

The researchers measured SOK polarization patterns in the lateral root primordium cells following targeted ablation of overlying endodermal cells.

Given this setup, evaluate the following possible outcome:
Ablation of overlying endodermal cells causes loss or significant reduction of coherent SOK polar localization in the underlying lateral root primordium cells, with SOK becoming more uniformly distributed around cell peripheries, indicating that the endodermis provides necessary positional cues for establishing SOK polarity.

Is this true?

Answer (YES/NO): YES